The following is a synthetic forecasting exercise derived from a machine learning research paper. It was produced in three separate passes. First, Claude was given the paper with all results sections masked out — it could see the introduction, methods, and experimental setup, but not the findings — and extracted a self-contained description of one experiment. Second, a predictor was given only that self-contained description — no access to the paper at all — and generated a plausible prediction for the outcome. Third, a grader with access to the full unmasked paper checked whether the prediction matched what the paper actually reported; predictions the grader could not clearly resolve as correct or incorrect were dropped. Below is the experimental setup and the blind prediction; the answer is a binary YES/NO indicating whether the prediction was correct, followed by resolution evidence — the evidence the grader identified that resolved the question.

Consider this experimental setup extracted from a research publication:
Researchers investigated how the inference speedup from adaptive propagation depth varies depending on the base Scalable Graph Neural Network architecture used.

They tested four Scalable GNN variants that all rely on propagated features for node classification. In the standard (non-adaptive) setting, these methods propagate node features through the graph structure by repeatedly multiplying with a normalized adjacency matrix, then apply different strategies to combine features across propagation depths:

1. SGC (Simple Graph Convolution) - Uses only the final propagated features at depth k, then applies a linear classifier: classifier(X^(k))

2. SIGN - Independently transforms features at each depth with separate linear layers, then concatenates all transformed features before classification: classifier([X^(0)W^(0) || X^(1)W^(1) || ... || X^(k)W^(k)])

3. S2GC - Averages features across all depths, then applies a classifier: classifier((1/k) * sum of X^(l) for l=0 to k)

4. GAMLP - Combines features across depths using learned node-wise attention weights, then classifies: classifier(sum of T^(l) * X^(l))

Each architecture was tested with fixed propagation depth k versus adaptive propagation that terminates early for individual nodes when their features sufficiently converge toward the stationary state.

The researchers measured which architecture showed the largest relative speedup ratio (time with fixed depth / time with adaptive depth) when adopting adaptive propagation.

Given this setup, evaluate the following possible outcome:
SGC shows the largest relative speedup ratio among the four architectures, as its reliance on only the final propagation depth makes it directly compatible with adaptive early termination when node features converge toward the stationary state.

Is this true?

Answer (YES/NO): NO